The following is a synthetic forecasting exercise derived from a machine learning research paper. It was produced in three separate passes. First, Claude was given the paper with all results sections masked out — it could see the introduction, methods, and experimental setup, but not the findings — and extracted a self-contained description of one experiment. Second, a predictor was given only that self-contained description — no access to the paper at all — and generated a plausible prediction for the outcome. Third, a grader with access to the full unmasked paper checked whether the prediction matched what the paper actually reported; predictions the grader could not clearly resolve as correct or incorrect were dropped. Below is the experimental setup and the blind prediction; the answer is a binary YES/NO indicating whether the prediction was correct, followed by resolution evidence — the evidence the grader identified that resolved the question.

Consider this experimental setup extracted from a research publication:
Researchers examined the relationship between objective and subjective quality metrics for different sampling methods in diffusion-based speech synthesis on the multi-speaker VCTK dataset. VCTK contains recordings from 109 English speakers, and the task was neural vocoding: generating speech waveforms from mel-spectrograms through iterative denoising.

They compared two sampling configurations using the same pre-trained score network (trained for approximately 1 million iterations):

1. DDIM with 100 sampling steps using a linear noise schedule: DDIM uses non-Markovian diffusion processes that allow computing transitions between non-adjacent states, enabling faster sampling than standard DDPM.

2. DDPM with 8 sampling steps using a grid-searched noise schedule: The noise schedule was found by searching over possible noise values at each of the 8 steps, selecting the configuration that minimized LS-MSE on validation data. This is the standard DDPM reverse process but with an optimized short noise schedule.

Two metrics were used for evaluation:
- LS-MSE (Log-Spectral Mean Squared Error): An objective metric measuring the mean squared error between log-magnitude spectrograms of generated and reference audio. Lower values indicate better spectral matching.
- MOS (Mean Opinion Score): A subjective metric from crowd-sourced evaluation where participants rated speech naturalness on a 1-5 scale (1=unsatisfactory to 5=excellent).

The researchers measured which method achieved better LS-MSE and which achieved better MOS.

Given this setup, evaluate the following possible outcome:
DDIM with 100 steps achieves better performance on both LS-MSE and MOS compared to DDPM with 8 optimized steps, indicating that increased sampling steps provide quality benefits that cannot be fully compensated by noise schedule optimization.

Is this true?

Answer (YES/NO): NO